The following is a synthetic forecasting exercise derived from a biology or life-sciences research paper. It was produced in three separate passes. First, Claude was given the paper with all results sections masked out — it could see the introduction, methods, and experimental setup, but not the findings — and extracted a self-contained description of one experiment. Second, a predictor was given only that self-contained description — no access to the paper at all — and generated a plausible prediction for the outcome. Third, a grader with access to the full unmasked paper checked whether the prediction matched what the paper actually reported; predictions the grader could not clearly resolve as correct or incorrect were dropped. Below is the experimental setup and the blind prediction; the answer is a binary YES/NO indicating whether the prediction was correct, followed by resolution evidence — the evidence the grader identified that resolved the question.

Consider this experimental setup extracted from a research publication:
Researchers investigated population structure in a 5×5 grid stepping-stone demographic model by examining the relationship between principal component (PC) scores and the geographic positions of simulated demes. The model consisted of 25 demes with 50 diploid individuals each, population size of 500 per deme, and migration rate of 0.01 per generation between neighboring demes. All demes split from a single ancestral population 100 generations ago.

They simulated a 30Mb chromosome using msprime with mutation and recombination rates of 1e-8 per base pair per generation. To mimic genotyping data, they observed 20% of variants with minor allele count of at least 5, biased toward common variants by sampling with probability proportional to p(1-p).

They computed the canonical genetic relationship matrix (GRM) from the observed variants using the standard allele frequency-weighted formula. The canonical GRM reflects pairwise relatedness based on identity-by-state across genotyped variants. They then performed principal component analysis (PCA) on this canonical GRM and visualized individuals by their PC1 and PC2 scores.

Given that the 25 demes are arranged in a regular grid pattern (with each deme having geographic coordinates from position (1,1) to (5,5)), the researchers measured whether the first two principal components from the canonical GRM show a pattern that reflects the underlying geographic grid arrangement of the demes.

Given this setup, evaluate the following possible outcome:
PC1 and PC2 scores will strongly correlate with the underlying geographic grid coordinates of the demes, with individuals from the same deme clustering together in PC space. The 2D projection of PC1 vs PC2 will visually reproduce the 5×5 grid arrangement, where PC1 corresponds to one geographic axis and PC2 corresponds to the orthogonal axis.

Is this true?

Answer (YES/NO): NO